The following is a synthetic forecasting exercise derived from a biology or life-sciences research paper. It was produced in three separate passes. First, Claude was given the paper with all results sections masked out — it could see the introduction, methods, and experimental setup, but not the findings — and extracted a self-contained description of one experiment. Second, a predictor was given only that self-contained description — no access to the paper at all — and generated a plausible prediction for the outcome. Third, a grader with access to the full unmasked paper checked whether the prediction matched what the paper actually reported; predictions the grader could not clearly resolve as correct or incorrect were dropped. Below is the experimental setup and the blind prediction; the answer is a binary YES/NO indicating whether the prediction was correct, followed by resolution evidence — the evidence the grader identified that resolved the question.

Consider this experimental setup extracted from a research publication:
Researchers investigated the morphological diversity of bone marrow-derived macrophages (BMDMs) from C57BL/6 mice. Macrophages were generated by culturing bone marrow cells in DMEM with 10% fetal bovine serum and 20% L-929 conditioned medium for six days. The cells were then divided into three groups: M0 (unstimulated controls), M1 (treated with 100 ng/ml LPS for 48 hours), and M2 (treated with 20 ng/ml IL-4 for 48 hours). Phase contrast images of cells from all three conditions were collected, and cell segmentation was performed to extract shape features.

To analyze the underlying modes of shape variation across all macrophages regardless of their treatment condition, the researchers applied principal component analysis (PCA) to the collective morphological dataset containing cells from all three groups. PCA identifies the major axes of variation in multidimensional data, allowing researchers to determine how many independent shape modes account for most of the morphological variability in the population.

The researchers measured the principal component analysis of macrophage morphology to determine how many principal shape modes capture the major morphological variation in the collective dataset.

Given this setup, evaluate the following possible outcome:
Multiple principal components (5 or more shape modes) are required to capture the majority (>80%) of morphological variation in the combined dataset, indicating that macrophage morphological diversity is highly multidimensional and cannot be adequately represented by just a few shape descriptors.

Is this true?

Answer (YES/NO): NO